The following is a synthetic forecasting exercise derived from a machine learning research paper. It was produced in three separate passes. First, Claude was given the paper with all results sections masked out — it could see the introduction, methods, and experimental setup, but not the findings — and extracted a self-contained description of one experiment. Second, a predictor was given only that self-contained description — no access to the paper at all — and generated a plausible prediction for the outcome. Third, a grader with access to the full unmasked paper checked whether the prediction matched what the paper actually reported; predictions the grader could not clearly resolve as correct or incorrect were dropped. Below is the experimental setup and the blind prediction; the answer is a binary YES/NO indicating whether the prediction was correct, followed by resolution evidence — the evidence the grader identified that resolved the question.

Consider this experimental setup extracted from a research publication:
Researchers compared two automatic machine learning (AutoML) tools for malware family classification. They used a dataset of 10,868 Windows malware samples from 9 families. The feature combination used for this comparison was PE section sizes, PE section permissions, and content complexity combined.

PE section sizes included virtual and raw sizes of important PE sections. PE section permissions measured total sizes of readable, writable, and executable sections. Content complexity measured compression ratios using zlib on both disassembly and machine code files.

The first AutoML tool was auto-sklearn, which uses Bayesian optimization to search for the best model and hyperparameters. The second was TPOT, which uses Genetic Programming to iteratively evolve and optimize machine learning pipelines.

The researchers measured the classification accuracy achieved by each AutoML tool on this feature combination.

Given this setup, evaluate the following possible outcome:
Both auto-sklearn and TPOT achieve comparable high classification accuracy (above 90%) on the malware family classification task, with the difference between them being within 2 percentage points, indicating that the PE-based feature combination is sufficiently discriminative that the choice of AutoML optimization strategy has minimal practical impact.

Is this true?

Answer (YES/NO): YES